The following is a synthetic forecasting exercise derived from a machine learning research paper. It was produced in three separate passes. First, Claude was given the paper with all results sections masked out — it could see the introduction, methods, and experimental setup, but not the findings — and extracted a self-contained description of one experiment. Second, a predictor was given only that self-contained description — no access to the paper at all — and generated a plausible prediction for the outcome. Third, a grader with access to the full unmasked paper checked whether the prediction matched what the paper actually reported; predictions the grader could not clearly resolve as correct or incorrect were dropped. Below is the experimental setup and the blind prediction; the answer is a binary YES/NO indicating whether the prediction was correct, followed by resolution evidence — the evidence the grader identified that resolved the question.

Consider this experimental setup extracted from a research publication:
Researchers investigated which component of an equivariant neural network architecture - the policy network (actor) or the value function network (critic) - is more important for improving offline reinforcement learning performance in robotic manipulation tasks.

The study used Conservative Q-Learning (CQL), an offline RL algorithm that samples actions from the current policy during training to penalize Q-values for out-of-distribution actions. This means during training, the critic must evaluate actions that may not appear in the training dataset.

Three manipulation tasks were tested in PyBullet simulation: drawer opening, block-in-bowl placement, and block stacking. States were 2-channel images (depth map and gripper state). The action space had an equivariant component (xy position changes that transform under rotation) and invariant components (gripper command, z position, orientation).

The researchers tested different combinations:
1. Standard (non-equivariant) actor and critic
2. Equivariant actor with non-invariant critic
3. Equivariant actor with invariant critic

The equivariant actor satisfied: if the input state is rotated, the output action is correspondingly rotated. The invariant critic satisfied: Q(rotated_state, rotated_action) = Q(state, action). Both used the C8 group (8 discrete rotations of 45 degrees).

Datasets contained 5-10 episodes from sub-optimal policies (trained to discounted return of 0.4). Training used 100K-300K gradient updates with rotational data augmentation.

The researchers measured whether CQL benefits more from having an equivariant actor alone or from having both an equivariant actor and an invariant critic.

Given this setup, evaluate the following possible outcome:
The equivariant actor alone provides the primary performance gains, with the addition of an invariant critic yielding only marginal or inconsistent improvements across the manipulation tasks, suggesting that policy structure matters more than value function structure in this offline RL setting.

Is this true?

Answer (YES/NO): NO